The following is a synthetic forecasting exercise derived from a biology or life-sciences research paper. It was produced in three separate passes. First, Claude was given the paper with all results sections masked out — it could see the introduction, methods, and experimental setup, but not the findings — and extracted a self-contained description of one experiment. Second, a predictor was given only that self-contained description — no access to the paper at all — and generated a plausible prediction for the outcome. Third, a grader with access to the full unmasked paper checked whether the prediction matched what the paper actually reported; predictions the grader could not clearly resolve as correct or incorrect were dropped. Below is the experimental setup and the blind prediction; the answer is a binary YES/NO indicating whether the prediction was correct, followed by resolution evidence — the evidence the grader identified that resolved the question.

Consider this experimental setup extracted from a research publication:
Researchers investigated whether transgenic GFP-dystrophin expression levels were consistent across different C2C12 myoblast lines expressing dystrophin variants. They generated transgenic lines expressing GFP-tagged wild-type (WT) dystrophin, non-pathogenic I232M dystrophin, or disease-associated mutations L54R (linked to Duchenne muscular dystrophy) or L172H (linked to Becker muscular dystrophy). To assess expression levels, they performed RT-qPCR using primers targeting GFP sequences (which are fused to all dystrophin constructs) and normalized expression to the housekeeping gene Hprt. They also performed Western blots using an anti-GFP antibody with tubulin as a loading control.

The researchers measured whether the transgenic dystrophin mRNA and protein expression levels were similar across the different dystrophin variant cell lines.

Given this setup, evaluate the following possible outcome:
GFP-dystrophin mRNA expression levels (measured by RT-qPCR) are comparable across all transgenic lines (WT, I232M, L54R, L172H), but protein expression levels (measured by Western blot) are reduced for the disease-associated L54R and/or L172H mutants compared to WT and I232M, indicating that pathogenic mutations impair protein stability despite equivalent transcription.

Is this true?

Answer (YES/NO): NO